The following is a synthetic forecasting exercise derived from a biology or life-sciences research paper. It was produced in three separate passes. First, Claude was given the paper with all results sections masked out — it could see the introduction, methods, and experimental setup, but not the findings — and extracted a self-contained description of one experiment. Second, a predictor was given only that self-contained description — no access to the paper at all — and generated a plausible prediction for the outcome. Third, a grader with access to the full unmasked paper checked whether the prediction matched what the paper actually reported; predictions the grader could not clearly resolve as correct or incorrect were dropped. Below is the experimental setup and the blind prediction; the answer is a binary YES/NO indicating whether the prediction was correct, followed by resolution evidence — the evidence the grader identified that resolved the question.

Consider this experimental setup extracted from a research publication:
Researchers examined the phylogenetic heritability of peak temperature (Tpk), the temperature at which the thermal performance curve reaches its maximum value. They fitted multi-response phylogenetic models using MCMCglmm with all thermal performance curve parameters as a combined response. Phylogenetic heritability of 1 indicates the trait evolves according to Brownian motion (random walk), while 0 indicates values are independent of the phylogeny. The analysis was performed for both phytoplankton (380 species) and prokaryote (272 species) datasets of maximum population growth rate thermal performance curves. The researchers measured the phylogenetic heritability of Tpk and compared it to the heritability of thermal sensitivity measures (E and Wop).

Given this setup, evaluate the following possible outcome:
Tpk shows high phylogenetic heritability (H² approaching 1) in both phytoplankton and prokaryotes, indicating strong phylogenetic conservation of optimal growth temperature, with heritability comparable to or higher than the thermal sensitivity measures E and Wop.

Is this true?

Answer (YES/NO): YES